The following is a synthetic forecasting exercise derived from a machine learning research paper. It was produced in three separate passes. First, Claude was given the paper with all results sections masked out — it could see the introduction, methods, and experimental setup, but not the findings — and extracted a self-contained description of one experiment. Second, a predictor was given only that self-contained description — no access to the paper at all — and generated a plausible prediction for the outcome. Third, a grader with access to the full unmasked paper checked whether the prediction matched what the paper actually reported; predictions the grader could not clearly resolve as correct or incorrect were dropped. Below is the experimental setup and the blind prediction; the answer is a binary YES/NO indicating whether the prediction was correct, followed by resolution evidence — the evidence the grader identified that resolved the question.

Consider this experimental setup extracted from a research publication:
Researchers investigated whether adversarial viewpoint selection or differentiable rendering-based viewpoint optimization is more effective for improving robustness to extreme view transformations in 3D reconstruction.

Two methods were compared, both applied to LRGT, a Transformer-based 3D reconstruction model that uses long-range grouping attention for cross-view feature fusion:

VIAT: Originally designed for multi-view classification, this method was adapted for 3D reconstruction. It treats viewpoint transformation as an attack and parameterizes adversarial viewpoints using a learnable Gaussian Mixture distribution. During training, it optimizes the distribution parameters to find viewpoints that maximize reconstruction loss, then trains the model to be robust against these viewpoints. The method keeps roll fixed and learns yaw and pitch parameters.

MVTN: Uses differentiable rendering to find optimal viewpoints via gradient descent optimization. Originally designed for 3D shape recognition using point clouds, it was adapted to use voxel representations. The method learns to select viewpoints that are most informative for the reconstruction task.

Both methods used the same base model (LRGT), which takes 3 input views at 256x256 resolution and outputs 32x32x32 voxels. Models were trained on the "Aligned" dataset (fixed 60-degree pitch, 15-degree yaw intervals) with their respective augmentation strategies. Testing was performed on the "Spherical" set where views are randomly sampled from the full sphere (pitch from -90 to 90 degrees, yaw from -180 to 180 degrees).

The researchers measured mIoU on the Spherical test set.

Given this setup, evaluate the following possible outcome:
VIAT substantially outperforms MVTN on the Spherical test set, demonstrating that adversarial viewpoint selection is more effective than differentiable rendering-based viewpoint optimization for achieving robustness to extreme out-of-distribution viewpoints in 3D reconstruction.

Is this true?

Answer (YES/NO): NO